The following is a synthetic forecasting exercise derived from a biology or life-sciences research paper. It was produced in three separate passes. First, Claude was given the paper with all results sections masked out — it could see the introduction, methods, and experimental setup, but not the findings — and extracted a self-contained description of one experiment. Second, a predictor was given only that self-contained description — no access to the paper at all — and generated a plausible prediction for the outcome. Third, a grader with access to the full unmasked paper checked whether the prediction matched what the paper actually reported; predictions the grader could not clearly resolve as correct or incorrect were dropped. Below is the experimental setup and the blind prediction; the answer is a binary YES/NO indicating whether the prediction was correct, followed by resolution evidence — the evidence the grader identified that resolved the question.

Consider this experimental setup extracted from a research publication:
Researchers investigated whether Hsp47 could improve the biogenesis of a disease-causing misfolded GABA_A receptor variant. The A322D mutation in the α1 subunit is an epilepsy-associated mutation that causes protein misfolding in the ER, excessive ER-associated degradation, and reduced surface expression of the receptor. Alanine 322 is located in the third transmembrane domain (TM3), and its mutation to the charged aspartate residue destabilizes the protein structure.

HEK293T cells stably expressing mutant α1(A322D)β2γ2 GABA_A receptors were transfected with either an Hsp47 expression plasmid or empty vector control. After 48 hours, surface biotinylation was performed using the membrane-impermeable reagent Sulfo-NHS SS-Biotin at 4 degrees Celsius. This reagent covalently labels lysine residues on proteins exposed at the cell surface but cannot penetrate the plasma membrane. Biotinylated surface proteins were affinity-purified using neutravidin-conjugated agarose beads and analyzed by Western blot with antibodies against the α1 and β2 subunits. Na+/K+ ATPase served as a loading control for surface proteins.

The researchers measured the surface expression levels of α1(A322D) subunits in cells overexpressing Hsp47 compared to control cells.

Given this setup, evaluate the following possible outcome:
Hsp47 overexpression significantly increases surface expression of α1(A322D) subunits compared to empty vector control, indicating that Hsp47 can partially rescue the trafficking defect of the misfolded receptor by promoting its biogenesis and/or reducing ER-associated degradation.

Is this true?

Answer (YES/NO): YES